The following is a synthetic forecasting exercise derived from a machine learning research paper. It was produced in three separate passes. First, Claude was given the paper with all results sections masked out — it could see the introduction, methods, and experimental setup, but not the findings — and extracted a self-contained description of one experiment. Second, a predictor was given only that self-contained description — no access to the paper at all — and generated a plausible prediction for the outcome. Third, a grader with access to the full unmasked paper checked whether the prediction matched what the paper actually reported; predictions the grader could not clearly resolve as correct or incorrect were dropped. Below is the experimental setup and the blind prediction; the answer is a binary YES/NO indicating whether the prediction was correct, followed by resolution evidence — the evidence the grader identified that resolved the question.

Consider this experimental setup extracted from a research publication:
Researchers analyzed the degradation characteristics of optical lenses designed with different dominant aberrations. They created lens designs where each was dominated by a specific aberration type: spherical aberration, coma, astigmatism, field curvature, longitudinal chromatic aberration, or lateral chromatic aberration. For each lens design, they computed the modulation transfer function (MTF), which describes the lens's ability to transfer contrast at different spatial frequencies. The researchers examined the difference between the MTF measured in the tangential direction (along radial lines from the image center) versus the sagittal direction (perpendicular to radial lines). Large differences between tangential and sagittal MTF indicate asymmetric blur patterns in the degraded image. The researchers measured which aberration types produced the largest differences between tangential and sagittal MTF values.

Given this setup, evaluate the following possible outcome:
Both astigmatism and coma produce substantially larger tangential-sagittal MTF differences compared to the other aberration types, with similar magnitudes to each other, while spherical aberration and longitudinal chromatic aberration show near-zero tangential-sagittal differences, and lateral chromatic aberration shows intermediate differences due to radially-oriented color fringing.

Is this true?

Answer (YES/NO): NO